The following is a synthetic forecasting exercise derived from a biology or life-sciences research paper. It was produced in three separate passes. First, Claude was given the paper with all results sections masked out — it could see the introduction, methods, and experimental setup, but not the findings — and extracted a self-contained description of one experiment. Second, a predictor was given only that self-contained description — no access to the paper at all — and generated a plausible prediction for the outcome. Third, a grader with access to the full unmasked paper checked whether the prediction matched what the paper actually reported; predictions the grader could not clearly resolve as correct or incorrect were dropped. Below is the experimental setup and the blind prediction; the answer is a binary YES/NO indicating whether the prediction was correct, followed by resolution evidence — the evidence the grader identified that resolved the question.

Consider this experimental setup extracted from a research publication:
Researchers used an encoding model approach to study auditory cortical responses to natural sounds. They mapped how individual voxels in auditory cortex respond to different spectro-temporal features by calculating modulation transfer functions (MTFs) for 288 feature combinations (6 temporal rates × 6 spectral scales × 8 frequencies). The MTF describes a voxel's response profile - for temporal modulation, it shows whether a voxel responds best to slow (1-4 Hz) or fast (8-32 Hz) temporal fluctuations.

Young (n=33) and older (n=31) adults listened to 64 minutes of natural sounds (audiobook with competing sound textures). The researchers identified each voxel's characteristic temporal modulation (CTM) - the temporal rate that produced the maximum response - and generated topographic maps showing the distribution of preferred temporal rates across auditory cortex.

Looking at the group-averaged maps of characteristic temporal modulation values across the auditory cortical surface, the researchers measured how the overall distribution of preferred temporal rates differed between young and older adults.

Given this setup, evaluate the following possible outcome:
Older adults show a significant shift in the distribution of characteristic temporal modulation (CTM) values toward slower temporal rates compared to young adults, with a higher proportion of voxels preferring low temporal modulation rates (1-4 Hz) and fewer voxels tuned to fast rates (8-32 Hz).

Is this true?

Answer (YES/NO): NO